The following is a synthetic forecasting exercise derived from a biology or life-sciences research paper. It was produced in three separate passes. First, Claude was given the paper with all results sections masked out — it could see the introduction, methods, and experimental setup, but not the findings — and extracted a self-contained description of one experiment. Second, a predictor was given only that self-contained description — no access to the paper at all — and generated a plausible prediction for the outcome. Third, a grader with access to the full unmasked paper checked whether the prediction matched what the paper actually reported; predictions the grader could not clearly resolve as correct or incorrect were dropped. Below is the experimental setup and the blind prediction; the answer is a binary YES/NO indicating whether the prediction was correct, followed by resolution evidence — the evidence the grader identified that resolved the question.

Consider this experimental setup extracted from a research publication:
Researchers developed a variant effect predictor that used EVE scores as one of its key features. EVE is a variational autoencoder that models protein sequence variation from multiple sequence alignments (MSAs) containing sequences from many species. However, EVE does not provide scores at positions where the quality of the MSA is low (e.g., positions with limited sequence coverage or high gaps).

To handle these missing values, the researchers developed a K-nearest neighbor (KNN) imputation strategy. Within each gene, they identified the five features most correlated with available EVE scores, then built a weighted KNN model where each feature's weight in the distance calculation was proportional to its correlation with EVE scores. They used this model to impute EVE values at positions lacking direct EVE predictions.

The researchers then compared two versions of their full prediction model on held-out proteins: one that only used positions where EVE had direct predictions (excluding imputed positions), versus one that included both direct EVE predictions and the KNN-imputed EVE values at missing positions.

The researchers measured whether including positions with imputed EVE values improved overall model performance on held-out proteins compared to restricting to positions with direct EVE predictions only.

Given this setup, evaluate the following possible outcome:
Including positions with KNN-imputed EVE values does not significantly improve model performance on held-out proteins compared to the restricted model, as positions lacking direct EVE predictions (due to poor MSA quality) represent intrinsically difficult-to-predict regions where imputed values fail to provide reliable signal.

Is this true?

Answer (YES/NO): NO